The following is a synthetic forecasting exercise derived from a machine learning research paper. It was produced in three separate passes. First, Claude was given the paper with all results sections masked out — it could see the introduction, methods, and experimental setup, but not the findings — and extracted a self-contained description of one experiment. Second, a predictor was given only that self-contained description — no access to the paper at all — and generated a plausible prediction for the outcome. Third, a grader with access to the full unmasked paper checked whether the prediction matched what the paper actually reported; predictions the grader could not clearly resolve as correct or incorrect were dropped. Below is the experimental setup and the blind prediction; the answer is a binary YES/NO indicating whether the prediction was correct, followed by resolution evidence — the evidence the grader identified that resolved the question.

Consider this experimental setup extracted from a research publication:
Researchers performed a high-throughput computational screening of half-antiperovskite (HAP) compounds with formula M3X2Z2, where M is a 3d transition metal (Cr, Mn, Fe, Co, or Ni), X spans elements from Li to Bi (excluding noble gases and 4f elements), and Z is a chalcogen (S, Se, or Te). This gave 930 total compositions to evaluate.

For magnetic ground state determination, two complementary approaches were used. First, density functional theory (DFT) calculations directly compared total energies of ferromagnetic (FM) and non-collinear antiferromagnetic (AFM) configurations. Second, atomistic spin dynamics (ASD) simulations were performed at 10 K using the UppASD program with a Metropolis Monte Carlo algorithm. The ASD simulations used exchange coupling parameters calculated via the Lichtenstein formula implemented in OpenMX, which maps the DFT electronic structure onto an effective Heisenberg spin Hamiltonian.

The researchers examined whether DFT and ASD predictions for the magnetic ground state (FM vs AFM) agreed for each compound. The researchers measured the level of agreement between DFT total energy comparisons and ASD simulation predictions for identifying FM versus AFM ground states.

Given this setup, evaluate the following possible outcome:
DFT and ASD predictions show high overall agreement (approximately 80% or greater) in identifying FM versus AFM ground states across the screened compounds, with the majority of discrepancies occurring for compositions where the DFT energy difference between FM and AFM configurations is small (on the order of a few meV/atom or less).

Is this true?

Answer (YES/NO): NO